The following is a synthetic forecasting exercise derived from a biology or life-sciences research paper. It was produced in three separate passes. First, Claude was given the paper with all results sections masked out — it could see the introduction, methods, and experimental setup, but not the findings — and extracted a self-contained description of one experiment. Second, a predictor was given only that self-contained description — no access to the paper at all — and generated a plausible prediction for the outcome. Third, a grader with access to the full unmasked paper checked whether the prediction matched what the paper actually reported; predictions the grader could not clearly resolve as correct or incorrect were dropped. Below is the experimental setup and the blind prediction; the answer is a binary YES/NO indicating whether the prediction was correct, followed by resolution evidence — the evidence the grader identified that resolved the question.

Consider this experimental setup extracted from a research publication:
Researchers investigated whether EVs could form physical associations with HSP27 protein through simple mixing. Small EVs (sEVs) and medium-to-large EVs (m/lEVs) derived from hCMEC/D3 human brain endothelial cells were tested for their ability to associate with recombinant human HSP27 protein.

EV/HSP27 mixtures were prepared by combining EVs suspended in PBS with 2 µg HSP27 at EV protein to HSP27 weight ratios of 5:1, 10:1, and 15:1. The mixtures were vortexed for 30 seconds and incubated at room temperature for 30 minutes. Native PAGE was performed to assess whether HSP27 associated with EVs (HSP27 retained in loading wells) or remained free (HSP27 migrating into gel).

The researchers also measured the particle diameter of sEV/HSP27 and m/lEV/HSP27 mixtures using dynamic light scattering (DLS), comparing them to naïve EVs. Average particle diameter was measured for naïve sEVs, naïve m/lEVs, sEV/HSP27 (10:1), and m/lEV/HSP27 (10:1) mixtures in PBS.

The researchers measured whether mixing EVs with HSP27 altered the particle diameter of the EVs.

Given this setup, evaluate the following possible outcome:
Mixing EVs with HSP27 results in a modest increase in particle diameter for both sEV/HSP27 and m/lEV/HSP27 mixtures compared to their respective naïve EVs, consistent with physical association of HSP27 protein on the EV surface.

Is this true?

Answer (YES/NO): NO